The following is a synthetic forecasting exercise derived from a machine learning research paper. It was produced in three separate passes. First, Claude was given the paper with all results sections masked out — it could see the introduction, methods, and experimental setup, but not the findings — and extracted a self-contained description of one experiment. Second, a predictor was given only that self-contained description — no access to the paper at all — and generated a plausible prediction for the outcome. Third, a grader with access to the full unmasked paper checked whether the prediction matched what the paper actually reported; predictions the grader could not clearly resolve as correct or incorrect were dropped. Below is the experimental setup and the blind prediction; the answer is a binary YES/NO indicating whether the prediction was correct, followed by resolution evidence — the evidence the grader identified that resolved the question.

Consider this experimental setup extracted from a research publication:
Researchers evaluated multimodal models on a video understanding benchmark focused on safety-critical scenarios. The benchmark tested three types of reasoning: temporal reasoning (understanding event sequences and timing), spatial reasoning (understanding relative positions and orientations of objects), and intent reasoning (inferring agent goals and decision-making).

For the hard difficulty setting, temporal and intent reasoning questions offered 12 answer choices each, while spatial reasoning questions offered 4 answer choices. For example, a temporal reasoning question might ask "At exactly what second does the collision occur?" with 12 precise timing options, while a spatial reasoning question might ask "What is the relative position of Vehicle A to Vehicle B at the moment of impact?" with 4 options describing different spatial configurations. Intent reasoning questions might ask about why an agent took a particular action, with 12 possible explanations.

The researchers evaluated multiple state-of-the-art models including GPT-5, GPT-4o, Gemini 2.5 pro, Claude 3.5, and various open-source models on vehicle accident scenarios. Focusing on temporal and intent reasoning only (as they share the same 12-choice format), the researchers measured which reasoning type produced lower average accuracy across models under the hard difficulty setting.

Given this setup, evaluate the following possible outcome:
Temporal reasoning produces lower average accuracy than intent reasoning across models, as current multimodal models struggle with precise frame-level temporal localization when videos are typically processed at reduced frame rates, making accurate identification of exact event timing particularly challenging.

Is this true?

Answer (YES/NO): NO